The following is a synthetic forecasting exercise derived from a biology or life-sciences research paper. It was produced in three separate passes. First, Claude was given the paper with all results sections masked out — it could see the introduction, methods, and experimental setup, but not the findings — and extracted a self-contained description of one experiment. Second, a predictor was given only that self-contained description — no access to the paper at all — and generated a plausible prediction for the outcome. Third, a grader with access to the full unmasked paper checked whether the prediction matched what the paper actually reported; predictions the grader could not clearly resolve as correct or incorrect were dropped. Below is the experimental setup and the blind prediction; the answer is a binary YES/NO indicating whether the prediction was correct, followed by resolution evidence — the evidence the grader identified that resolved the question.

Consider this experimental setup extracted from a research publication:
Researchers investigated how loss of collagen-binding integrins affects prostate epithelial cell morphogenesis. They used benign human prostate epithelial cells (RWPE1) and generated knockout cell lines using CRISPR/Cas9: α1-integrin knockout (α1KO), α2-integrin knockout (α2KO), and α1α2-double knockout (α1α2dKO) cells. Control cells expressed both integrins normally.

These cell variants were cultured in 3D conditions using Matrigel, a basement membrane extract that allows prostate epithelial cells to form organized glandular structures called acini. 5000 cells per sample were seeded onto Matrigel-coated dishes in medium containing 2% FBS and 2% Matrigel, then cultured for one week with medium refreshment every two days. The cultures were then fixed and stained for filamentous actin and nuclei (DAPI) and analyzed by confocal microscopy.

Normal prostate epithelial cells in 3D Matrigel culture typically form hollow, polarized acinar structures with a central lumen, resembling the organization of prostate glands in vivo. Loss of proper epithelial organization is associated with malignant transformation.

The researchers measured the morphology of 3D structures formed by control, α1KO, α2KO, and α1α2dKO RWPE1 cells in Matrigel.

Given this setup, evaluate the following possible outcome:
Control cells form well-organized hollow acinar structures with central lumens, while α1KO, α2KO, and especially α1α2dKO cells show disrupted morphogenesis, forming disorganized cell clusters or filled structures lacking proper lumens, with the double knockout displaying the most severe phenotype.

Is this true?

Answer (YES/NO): YES